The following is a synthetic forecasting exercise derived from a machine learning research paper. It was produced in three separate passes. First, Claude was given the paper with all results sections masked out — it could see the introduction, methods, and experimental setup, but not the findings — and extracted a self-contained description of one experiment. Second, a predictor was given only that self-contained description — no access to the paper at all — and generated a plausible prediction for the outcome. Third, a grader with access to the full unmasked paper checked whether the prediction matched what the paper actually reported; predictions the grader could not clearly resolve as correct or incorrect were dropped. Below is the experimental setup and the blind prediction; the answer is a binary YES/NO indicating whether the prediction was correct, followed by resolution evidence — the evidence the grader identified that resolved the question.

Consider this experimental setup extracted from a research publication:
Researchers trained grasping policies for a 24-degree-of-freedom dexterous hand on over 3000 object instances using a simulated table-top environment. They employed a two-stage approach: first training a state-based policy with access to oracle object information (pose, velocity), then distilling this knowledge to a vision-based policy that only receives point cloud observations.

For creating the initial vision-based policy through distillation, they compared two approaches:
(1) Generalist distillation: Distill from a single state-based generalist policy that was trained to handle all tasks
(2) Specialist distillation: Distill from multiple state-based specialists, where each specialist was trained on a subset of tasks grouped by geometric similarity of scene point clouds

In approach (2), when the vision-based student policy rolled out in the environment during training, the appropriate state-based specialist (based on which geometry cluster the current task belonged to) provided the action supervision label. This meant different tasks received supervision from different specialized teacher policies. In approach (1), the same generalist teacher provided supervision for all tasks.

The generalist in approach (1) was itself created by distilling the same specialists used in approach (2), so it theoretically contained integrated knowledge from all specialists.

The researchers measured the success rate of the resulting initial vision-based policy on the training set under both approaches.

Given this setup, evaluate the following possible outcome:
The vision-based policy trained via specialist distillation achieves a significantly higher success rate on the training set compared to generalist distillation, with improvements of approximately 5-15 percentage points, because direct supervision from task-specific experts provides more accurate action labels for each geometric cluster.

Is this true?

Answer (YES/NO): NO